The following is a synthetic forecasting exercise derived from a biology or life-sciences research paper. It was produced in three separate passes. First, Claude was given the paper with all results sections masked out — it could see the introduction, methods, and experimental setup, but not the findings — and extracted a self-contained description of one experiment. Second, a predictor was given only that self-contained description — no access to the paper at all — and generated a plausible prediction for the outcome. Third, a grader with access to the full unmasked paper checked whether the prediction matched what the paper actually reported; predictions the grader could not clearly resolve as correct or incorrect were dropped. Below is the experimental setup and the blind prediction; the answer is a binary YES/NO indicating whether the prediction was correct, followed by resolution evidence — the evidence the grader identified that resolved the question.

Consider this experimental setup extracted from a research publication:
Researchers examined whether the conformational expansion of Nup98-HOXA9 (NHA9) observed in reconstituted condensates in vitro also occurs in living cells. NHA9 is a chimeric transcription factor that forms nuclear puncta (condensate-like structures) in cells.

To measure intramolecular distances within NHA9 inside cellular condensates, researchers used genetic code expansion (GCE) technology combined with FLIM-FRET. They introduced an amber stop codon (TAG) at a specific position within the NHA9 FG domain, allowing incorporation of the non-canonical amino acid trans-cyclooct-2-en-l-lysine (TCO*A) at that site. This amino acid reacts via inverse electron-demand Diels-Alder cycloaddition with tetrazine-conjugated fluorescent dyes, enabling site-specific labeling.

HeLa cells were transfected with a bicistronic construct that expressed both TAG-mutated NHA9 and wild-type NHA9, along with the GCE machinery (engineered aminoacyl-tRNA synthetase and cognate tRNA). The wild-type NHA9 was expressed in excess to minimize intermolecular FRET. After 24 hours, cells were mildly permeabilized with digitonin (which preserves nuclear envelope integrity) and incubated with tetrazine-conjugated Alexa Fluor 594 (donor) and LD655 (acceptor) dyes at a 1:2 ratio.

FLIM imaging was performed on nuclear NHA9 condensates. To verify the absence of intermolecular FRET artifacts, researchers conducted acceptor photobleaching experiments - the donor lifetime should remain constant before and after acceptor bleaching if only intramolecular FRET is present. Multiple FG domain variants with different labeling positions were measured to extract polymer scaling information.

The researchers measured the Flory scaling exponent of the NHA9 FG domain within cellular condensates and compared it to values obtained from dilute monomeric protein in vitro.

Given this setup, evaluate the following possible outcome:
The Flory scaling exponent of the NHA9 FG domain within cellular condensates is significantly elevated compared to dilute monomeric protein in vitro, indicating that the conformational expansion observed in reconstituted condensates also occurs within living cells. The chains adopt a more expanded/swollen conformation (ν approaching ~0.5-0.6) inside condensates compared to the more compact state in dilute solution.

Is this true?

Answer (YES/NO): YES